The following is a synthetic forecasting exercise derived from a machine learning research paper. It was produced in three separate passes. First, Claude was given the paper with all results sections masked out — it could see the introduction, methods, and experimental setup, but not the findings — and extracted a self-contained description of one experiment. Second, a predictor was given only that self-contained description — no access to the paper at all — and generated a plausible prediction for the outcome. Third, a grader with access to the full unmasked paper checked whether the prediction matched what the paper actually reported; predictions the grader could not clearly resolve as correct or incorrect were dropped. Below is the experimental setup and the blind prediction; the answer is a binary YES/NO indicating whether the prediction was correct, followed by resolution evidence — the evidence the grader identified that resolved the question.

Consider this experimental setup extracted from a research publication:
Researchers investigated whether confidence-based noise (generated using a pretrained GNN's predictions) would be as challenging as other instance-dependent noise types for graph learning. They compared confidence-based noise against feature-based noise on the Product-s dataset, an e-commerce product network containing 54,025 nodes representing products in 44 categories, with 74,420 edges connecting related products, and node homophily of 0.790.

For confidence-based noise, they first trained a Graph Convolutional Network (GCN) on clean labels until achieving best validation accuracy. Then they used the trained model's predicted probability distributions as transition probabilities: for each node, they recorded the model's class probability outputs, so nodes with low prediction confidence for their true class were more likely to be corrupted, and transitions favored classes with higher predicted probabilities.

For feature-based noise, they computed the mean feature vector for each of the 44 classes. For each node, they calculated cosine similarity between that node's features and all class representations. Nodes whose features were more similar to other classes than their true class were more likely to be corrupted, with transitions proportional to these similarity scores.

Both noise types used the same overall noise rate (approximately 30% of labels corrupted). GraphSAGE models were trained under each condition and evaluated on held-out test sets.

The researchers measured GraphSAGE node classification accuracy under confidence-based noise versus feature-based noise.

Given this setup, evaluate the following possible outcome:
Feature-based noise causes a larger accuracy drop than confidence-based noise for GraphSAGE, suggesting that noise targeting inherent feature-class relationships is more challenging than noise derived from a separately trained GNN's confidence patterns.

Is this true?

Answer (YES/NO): YES